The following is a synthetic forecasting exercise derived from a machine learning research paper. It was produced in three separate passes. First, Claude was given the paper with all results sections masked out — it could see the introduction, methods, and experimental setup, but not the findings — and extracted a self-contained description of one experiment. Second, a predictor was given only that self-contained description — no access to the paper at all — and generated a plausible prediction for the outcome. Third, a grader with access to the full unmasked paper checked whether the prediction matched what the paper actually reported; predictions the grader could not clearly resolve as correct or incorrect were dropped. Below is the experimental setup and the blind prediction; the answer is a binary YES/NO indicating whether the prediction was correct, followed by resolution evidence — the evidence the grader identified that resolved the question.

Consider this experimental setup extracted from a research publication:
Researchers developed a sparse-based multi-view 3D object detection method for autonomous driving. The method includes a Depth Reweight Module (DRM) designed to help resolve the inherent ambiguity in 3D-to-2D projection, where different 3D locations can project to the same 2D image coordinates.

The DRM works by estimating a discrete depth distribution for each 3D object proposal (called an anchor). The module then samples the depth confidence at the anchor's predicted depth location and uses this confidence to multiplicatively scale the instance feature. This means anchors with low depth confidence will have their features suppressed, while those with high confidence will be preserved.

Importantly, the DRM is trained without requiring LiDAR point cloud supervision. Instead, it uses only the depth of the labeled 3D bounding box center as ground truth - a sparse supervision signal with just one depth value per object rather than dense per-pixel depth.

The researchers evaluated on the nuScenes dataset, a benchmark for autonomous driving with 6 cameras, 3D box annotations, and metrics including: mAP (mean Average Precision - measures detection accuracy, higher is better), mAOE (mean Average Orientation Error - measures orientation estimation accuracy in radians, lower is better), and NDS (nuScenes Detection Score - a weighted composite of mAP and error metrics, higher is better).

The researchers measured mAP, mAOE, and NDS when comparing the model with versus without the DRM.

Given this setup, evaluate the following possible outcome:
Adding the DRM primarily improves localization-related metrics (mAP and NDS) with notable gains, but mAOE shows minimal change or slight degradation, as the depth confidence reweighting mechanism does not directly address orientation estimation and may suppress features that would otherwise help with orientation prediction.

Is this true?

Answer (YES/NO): NO